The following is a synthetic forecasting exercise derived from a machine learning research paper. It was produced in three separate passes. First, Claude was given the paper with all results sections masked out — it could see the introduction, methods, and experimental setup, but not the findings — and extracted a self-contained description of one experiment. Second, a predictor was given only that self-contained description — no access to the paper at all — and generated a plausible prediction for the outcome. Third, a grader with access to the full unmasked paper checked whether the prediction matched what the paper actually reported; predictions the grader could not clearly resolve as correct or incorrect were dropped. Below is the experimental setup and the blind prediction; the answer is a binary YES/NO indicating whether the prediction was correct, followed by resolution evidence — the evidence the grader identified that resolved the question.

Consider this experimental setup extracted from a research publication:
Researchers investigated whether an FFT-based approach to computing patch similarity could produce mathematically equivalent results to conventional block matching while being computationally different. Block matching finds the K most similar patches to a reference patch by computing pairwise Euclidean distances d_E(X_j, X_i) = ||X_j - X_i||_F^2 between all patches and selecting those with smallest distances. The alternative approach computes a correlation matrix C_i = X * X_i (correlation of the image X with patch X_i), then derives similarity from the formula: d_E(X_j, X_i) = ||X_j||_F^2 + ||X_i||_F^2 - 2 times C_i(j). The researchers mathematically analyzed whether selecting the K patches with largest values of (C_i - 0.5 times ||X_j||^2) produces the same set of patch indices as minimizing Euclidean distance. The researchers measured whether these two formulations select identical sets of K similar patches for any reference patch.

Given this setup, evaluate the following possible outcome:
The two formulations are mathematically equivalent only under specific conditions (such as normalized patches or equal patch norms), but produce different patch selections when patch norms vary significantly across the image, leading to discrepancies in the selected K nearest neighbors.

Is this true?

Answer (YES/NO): NO